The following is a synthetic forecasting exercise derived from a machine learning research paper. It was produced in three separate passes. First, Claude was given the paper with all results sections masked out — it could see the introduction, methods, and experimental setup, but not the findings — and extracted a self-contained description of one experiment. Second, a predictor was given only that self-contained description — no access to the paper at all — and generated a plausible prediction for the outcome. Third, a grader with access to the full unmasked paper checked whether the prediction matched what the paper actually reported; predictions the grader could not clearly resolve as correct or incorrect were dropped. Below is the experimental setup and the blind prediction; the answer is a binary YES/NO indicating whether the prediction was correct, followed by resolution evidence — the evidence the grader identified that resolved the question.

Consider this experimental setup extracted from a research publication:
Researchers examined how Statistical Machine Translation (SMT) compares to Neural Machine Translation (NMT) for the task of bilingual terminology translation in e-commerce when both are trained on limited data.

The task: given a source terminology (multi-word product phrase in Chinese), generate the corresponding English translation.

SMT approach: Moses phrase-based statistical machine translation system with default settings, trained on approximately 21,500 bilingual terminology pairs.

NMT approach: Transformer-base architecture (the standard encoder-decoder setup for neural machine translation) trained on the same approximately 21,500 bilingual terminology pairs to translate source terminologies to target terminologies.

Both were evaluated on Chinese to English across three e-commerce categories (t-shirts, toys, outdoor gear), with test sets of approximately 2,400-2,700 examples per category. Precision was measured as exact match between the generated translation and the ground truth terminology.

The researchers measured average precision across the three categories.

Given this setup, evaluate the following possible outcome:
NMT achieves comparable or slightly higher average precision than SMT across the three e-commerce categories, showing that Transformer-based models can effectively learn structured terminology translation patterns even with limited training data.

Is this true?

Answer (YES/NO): NO